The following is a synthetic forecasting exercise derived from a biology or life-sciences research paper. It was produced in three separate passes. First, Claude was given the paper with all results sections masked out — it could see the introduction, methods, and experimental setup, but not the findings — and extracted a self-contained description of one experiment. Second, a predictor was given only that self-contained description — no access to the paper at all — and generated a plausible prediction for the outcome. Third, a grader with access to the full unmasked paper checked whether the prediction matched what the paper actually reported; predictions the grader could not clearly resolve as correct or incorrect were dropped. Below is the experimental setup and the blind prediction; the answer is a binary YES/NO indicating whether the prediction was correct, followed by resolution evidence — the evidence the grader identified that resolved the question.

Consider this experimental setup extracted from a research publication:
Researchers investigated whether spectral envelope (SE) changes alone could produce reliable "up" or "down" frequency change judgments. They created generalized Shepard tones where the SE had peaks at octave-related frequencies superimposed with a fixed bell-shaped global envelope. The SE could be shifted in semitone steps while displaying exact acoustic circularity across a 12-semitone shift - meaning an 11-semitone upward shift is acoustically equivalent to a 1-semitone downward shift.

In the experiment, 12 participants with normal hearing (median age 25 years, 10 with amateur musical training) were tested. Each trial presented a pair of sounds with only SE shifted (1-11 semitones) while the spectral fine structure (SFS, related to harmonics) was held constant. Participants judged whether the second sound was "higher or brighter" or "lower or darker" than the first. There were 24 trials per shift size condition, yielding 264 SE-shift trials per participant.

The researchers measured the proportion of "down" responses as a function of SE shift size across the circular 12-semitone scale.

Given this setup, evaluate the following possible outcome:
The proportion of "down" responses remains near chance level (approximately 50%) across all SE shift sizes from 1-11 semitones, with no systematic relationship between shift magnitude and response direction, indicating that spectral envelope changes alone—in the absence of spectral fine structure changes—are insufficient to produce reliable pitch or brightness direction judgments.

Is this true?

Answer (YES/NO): NO